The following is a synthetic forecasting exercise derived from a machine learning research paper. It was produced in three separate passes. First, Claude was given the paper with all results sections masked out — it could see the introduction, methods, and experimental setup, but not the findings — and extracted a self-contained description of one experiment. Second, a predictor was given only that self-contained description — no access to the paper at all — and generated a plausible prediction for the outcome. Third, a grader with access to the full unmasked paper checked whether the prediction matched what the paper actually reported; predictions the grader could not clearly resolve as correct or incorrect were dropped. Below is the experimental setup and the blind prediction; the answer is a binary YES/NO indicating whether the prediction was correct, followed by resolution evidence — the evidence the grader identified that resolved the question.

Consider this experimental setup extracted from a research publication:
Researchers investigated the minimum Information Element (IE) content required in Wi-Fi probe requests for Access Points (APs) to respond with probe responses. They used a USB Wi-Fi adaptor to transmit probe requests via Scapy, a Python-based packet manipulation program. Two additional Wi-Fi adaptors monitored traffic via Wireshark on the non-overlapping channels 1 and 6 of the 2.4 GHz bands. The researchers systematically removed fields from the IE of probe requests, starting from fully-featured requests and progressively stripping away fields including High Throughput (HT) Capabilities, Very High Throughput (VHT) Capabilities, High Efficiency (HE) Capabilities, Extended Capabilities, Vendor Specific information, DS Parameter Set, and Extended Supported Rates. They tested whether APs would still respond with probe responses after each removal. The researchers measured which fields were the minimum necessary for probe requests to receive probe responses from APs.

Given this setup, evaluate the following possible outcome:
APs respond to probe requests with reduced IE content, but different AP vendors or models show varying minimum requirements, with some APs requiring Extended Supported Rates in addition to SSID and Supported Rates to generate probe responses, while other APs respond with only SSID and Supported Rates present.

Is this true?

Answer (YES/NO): NO